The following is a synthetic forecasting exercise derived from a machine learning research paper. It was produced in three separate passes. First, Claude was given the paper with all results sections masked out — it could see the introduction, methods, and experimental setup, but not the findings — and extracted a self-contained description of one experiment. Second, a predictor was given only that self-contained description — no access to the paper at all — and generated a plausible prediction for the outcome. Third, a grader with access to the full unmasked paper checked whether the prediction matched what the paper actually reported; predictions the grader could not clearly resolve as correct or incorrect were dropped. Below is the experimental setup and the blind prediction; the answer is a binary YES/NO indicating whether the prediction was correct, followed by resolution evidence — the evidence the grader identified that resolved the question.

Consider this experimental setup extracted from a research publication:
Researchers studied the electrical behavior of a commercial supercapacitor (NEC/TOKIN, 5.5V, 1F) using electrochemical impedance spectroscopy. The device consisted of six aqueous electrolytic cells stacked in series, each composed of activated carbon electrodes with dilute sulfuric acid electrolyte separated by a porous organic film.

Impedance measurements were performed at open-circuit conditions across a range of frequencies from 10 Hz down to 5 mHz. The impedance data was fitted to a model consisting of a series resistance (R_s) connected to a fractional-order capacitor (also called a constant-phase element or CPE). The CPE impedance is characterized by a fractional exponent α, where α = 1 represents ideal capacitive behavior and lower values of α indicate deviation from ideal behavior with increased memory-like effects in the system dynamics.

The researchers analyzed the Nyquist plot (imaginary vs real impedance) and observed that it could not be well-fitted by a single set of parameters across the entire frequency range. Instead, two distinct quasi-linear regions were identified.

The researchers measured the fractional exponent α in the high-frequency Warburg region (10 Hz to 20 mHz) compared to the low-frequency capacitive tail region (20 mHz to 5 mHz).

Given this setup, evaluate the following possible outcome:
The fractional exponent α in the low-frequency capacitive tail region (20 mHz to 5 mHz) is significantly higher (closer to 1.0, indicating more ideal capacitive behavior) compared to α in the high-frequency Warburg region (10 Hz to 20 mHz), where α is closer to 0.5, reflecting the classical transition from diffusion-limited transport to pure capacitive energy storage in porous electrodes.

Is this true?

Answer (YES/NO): YES